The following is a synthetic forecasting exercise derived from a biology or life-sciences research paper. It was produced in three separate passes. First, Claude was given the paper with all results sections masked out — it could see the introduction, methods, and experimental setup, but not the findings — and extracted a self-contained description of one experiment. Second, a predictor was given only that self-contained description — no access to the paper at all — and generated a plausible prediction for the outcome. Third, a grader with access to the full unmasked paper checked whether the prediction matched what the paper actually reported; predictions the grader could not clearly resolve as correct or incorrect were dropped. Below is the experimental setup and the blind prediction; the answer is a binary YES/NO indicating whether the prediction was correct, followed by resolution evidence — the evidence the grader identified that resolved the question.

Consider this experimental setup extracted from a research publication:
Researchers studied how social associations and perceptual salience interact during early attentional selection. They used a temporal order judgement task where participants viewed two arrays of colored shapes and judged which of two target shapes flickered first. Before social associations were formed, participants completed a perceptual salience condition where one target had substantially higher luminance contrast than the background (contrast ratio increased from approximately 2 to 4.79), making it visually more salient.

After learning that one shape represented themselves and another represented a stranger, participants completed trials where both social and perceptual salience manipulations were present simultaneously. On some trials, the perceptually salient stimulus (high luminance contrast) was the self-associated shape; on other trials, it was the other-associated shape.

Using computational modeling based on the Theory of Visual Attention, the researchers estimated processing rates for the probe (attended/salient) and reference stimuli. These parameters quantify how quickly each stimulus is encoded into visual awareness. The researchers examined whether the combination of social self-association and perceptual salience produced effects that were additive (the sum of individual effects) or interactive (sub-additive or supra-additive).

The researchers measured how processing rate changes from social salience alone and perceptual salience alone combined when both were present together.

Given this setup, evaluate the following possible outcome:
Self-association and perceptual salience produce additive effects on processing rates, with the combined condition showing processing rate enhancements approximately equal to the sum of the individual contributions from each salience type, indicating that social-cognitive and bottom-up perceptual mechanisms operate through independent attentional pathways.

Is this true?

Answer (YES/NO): YES